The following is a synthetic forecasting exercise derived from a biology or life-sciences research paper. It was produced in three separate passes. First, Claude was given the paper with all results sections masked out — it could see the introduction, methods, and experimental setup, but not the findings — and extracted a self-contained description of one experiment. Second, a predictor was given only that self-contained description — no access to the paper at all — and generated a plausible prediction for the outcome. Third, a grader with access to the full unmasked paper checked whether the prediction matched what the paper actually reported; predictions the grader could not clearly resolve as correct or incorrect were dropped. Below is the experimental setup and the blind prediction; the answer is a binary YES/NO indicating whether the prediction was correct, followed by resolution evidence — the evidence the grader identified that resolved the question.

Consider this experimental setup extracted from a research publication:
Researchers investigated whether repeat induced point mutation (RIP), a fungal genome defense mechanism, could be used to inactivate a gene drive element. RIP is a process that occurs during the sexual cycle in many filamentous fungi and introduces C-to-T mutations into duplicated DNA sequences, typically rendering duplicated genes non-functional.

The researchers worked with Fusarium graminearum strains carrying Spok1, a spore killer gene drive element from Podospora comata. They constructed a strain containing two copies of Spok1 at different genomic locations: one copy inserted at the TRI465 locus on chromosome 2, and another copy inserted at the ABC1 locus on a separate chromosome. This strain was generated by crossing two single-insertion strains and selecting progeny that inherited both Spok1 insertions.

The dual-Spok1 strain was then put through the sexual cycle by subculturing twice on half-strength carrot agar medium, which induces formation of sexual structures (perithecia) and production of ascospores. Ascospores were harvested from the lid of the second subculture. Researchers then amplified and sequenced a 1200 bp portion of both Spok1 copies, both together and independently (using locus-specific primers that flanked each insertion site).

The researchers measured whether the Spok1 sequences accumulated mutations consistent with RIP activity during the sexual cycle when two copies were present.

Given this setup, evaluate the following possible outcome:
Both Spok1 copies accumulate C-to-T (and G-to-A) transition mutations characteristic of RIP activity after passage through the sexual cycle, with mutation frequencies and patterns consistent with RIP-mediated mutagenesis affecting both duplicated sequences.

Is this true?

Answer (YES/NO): YES